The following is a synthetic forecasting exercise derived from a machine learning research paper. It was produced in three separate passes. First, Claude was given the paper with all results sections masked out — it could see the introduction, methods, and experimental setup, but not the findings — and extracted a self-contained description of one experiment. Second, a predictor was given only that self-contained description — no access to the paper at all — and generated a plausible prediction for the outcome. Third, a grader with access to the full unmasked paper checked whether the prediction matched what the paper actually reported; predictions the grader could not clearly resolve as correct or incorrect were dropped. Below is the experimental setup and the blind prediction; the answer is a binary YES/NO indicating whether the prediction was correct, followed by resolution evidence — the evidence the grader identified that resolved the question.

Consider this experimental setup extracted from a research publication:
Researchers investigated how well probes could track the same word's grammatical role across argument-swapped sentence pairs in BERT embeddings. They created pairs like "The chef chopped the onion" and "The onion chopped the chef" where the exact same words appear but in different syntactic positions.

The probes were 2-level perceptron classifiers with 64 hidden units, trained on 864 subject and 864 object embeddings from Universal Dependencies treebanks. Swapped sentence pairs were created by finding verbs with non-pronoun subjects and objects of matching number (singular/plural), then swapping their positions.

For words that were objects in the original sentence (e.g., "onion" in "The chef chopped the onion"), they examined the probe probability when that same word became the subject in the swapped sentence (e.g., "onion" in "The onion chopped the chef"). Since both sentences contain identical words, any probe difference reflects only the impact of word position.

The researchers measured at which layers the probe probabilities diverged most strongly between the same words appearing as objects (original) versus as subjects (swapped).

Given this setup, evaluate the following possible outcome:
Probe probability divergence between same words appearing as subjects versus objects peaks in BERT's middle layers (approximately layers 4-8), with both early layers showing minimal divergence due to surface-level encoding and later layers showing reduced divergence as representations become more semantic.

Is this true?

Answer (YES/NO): NO